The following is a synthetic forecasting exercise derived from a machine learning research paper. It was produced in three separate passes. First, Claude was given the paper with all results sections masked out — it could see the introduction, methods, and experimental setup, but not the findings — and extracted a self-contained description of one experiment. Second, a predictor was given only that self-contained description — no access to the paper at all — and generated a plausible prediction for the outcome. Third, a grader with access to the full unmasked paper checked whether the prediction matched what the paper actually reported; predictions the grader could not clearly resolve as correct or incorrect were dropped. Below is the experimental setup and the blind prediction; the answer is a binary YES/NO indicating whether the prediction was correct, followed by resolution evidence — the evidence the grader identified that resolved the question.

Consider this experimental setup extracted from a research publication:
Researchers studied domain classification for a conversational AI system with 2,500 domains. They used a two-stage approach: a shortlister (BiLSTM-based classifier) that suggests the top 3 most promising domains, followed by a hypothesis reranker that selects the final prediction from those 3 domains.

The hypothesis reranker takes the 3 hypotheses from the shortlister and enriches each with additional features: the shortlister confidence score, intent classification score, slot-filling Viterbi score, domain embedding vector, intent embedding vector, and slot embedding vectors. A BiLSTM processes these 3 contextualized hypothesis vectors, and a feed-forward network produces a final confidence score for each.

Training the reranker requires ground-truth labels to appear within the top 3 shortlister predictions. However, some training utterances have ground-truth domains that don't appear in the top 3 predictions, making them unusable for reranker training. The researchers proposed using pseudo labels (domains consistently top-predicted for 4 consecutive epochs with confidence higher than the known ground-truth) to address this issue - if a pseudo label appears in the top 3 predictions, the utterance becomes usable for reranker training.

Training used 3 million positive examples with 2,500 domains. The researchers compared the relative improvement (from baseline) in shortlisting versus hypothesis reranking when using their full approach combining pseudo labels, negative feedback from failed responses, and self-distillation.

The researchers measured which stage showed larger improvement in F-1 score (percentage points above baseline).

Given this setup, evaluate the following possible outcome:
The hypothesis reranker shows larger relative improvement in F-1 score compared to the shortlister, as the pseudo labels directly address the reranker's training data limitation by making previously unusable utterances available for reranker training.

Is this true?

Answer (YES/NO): YES